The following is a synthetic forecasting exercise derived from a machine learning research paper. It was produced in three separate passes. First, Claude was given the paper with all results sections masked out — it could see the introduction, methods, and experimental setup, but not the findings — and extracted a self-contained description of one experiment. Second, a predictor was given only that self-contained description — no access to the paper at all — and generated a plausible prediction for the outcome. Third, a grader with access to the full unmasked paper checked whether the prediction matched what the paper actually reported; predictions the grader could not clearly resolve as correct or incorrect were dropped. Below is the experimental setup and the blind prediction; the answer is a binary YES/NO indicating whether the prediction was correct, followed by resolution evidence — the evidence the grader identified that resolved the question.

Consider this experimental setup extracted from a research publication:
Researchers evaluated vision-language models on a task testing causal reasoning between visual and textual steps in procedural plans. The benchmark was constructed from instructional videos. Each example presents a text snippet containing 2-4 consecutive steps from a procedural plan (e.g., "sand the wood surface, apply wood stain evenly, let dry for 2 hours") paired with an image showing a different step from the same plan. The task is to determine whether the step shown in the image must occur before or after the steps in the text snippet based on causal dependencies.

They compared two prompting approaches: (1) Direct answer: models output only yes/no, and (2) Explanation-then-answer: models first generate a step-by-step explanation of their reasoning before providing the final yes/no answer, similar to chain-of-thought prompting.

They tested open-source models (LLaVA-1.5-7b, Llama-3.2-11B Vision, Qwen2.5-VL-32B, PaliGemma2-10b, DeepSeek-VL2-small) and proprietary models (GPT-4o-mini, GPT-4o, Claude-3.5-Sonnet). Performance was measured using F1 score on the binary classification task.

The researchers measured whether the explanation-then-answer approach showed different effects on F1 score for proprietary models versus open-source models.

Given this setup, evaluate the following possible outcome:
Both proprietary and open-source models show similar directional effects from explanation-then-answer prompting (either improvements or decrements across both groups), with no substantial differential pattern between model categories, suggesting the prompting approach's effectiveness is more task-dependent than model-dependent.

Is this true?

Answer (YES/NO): NO